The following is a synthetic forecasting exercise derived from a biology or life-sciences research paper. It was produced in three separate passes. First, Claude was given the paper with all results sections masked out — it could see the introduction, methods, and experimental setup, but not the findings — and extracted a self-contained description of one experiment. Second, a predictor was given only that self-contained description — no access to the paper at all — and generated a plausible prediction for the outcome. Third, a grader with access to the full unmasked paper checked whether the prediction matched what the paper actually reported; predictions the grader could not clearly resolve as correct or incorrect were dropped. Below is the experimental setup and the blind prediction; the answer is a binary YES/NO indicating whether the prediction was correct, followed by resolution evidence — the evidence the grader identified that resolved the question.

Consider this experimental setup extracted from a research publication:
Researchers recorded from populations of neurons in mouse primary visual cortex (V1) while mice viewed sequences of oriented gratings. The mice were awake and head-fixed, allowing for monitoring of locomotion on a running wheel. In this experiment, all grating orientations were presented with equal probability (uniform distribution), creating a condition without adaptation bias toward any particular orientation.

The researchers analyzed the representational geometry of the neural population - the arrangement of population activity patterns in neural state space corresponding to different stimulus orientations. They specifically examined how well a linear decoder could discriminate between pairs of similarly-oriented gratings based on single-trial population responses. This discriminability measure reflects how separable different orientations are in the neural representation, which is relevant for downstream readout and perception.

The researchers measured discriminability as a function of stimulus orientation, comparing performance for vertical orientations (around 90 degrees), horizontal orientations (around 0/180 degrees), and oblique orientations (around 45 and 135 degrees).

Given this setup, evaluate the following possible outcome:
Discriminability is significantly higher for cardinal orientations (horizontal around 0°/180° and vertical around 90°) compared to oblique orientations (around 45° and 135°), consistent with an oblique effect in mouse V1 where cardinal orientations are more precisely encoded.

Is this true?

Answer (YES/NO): NO